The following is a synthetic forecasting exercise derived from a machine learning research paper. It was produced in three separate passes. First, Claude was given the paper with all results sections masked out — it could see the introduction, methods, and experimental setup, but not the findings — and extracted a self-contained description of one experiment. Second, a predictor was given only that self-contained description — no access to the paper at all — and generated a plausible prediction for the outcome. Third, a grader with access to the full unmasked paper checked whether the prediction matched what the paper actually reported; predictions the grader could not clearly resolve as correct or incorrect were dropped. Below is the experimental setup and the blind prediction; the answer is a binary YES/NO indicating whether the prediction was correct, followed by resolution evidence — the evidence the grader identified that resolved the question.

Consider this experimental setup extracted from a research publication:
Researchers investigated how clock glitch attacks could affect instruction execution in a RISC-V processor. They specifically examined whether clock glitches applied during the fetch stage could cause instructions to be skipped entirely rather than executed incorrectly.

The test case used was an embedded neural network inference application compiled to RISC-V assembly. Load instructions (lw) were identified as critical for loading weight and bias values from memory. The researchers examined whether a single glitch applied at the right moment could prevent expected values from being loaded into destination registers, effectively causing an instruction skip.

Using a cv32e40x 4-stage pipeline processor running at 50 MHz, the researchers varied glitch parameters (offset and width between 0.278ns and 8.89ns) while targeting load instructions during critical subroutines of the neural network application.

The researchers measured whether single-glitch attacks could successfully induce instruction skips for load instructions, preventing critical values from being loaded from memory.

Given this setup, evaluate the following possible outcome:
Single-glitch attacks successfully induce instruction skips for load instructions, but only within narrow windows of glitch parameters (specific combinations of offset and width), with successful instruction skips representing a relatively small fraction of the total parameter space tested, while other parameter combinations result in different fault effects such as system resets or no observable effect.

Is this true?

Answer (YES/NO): YES